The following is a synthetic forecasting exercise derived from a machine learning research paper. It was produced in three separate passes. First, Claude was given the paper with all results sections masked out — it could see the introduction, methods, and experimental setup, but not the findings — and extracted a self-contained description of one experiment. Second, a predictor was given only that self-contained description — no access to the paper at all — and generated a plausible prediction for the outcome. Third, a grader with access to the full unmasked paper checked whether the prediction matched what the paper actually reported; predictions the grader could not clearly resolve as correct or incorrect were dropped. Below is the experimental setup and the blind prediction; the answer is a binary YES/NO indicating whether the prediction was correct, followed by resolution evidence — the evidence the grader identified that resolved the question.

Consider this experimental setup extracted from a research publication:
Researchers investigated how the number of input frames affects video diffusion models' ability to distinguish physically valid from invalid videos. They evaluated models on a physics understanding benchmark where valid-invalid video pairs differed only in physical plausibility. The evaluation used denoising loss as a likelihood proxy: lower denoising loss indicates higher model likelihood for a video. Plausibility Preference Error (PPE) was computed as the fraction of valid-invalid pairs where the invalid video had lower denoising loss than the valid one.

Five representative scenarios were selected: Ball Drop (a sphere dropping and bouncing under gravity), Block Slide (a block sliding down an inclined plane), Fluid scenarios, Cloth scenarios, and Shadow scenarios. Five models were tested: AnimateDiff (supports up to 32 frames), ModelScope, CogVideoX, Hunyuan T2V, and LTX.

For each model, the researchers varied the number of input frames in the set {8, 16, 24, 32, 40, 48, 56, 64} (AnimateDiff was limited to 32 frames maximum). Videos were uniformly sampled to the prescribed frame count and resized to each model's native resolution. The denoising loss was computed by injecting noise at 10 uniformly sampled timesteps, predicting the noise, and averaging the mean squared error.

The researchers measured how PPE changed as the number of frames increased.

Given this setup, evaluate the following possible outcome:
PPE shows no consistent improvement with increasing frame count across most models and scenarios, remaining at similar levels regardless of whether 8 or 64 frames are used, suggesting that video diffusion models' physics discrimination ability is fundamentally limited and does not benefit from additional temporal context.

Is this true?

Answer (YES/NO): NO